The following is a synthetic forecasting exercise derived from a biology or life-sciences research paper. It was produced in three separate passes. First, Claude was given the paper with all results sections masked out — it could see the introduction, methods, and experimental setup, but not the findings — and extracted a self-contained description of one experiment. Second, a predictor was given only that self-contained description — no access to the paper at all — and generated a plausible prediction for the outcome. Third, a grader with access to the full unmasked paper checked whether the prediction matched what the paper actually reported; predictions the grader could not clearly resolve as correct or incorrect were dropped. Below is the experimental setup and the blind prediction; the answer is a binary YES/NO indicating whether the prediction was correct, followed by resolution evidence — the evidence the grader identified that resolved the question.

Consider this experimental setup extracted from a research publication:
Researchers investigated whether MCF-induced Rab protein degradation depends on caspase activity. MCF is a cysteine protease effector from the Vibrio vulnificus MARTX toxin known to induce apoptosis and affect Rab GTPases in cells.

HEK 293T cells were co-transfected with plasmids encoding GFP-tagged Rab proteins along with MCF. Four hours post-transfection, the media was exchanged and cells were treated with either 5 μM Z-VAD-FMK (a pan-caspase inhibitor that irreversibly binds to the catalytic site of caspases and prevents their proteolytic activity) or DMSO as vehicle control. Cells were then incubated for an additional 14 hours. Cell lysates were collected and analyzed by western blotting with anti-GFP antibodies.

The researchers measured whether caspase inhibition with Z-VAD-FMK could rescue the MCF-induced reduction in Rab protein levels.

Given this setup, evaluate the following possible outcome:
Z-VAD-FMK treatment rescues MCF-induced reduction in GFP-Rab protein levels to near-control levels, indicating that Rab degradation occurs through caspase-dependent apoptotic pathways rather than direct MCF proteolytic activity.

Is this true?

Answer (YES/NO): NO